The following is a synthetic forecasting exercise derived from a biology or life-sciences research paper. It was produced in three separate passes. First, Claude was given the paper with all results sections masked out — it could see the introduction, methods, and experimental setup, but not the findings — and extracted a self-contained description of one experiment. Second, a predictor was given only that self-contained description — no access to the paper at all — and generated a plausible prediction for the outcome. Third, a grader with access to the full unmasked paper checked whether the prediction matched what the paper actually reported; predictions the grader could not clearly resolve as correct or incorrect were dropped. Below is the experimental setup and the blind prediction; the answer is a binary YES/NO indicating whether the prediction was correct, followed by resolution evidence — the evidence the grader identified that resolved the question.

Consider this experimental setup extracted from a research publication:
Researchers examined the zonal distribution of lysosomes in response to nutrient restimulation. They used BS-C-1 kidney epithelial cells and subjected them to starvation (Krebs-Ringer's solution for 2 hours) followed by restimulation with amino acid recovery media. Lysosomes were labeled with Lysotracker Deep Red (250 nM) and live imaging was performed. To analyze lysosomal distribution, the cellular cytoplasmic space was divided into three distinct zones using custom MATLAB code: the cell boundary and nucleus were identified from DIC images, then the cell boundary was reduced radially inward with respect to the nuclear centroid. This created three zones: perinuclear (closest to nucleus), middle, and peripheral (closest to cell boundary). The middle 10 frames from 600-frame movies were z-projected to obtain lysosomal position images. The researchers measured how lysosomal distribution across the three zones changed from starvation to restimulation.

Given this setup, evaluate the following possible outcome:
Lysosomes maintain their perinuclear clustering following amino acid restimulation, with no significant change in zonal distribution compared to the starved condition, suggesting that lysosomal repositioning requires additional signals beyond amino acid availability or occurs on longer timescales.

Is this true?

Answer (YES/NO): NO